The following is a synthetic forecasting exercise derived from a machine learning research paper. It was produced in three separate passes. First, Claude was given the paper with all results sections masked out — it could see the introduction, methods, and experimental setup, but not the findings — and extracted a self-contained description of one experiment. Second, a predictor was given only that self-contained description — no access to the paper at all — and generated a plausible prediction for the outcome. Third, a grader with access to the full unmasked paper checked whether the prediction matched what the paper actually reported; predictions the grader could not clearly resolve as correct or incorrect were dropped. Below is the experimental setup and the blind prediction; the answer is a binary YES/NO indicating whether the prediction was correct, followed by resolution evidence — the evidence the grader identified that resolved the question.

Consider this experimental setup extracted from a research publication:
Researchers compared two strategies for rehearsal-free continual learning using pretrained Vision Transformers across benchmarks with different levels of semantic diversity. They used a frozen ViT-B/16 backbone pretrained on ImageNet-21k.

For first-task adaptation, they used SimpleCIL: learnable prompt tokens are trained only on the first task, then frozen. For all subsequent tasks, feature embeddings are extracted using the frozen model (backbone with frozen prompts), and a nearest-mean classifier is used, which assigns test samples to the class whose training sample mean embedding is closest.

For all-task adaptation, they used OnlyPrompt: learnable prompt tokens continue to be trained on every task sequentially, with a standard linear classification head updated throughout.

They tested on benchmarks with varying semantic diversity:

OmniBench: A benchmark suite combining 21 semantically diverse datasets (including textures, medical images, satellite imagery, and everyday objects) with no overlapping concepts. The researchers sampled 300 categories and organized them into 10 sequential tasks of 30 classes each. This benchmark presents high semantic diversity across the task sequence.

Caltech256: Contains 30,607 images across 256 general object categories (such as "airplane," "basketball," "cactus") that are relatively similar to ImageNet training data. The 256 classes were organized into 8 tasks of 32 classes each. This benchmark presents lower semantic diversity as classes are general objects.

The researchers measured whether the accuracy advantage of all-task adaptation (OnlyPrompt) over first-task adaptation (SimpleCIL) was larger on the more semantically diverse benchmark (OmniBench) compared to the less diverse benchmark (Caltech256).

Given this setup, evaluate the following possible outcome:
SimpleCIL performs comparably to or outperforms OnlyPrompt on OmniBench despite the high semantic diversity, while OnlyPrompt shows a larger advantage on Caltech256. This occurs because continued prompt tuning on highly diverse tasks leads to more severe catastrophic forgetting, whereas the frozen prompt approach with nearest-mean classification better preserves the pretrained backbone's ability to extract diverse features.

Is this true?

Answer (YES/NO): YES